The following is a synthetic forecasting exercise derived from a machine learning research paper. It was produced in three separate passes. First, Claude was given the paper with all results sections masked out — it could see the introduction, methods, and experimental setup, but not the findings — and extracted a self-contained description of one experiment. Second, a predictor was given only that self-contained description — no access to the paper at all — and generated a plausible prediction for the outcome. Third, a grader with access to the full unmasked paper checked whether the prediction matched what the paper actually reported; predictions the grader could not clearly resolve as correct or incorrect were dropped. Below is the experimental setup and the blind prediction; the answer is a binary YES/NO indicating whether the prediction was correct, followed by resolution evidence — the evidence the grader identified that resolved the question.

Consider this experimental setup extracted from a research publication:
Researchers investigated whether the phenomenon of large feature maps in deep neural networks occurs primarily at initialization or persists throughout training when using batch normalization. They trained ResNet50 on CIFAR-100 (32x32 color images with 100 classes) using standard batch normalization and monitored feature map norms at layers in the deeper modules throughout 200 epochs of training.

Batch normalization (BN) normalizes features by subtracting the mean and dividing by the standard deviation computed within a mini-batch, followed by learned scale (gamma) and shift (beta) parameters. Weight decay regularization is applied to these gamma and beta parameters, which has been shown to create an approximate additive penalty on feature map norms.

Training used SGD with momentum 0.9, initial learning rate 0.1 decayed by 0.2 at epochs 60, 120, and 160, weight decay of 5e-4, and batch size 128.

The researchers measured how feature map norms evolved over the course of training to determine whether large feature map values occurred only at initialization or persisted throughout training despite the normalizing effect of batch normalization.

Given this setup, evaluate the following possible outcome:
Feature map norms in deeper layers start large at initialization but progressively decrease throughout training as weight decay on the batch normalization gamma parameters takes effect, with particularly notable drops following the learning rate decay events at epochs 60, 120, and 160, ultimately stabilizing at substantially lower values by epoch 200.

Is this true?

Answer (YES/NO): NO